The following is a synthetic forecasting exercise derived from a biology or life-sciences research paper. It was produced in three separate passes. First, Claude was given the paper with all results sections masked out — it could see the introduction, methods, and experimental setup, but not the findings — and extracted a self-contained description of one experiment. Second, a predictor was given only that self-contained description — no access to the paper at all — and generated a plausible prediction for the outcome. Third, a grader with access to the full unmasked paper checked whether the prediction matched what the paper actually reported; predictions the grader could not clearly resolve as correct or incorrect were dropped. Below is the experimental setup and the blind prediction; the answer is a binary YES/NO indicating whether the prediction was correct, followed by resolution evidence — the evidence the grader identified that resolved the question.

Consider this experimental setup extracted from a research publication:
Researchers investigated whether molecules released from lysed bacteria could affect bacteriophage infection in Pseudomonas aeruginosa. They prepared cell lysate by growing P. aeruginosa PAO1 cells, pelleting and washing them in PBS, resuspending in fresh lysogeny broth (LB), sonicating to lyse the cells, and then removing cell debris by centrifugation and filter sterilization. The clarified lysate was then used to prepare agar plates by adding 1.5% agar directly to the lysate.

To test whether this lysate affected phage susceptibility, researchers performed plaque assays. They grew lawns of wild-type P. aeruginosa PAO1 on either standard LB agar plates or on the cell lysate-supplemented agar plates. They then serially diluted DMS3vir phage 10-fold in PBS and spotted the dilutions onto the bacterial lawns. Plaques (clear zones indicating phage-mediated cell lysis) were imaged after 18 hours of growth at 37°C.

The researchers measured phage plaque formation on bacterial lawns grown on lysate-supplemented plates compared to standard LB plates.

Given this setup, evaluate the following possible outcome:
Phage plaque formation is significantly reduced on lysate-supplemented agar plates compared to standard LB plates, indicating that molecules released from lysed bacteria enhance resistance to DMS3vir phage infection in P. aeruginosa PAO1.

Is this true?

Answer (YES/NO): YES